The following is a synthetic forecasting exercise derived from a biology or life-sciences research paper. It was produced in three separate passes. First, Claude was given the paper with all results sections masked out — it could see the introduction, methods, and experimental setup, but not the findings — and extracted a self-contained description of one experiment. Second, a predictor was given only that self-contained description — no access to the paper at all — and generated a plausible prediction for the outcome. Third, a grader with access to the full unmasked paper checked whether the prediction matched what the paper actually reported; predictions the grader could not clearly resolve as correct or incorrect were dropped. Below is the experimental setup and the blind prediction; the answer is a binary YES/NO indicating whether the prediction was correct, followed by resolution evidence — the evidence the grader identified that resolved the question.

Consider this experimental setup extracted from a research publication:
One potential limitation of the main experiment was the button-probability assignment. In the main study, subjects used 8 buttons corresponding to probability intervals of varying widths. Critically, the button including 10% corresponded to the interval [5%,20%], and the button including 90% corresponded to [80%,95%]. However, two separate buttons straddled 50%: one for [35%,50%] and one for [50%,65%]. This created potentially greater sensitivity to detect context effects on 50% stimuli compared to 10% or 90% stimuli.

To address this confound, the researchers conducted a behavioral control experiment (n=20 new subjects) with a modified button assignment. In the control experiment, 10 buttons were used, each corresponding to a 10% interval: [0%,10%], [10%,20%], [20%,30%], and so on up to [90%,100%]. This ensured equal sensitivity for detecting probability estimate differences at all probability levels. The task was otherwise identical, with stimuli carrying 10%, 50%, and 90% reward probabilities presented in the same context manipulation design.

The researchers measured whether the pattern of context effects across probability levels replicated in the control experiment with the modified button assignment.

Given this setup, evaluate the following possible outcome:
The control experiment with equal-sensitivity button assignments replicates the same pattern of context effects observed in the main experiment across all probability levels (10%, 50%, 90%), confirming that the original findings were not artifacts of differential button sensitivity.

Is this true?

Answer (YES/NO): YES